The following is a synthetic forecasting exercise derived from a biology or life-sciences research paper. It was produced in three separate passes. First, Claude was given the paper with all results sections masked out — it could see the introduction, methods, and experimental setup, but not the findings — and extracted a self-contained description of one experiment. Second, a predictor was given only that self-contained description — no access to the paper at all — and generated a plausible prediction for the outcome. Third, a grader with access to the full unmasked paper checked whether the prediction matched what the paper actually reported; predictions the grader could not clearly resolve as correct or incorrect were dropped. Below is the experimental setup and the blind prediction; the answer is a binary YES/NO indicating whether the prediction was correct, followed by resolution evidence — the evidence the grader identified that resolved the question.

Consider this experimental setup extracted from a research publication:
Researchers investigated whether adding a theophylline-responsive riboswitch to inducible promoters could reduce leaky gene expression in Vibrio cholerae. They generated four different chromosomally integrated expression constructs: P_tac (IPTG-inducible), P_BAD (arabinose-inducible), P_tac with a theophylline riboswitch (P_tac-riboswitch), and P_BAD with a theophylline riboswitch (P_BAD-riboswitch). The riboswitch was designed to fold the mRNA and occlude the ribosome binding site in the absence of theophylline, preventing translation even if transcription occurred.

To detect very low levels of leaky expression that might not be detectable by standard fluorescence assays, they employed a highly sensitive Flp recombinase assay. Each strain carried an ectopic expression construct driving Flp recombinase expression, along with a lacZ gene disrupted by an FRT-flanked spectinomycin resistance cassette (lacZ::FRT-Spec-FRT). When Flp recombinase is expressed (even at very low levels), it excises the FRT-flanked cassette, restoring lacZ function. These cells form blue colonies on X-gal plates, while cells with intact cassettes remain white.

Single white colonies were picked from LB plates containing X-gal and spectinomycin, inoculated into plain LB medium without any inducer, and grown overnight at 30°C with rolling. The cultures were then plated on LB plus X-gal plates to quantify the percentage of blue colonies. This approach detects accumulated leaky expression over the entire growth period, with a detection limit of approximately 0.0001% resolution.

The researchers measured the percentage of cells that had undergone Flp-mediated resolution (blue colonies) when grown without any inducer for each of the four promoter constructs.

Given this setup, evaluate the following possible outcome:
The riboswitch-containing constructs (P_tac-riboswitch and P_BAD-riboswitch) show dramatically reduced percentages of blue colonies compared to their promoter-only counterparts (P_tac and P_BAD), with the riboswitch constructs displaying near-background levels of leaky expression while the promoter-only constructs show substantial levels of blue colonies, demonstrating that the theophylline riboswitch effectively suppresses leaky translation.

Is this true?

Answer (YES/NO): NO